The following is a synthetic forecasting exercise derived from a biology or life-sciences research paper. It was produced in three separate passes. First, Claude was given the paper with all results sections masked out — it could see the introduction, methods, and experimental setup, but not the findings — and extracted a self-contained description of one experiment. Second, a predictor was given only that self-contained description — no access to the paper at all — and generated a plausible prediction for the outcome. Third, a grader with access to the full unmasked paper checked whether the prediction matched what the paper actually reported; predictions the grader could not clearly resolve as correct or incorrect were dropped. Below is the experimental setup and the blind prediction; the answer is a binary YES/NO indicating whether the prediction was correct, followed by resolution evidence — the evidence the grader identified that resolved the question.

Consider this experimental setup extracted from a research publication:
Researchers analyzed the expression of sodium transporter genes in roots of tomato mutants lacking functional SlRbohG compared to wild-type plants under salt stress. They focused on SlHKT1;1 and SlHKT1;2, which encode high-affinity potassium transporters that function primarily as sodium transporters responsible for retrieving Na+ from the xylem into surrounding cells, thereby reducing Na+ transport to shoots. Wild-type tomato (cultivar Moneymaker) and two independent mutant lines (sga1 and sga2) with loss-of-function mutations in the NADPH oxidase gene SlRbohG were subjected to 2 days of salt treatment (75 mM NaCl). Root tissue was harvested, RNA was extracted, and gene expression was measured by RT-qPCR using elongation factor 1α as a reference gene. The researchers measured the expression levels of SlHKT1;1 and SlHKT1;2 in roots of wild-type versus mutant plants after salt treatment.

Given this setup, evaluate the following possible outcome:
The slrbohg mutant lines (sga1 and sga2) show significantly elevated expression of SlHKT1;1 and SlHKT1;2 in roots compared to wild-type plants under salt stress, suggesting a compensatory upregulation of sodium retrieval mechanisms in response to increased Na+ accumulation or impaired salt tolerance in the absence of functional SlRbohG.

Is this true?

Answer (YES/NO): NO